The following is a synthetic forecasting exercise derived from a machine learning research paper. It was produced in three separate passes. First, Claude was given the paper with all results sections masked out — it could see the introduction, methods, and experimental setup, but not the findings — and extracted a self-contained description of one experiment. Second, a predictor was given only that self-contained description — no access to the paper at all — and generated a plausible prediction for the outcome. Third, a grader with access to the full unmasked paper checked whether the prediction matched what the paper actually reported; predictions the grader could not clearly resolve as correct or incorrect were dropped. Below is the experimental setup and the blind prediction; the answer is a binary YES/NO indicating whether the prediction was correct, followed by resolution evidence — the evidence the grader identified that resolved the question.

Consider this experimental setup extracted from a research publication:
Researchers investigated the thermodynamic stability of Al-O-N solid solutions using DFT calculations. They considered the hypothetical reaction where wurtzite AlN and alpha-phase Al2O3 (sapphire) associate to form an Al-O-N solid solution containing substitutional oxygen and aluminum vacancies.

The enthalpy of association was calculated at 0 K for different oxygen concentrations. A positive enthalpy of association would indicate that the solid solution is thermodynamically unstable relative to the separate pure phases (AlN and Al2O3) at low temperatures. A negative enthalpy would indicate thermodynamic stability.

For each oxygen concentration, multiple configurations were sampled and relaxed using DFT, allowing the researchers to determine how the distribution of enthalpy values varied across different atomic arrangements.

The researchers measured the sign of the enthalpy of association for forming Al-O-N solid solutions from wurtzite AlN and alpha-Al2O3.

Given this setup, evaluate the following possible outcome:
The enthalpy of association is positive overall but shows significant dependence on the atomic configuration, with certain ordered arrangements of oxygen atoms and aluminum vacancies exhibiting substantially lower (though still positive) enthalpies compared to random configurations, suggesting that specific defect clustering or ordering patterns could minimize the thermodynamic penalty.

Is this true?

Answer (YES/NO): NO